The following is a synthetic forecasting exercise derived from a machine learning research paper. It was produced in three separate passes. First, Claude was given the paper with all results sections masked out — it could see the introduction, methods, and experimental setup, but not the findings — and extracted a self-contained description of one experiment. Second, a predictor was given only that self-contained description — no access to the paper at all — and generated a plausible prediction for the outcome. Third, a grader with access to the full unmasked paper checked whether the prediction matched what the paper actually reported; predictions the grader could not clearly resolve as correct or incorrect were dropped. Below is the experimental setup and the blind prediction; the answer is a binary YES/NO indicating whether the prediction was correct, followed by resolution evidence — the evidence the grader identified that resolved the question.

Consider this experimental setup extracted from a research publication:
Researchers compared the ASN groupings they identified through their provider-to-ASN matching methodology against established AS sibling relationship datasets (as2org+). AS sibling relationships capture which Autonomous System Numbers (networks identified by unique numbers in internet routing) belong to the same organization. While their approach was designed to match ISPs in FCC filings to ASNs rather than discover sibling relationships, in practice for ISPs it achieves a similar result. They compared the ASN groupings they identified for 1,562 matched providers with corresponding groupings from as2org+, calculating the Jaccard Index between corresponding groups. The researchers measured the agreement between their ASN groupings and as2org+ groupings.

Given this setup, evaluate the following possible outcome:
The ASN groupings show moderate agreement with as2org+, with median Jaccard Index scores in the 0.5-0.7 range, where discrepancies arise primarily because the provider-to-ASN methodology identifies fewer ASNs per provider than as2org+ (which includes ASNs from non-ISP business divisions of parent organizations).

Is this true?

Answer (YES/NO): NO